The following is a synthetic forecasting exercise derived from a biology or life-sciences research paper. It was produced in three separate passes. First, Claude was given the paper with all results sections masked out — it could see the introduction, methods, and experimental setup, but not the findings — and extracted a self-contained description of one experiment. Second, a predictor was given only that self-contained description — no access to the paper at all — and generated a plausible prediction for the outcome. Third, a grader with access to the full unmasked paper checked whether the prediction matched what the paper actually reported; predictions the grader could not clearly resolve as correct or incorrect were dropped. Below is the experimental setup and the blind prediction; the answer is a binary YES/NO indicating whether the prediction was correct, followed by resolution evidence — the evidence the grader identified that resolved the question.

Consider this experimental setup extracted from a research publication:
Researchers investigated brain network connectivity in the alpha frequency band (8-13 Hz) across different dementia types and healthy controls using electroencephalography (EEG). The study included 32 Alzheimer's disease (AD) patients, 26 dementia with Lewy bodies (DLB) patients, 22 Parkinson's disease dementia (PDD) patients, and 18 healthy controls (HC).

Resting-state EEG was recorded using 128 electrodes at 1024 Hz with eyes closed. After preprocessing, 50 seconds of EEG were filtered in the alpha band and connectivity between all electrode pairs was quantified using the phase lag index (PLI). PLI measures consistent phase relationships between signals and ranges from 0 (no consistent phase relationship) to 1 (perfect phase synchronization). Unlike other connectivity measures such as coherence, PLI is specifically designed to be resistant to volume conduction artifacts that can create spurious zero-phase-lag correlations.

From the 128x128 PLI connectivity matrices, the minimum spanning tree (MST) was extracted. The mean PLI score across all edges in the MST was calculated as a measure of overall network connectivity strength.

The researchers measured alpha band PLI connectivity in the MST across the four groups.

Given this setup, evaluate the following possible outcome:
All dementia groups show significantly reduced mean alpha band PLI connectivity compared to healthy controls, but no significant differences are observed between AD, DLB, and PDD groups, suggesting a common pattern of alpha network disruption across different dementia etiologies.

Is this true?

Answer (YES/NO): YES